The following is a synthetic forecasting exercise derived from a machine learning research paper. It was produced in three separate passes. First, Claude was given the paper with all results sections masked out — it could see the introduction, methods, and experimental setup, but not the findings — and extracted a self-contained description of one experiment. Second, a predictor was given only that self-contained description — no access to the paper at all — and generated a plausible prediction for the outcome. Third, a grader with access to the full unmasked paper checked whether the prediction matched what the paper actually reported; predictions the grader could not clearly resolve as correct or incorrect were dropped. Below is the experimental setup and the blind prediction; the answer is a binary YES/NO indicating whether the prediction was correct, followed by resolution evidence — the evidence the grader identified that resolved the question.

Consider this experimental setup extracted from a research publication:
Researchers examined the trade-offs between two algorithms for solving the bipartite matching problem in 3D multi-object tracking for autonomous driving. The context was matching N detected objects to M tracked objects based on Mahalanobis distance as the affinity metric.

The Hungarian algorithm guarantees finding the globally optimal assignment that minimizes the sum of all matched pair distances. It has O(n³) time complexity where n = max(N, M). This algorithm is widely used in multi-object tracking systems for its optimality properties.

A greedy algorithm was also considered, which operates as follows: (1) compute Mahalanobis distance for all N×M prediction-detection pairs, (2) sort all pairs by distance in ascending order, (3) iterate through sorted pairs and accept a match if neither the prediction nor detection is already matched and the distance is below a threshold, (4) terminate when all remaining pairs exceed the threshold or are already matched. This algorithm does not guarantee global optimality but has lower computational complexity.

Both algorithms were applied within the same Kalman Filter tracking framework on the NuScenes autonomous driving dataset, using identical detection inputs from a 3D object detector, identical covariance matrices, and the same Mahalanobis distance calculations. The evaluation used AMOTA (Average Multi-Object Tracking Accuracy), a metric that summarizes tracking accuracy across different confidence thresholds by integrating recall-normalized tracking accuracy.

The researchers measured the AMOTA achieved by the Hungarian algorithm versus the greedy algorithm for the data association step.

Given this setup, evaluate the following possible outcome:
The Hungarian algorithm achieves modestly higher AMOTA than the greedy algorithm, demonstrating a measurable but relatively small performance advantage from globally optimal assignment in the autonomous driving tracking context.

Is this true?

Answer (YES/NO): NO